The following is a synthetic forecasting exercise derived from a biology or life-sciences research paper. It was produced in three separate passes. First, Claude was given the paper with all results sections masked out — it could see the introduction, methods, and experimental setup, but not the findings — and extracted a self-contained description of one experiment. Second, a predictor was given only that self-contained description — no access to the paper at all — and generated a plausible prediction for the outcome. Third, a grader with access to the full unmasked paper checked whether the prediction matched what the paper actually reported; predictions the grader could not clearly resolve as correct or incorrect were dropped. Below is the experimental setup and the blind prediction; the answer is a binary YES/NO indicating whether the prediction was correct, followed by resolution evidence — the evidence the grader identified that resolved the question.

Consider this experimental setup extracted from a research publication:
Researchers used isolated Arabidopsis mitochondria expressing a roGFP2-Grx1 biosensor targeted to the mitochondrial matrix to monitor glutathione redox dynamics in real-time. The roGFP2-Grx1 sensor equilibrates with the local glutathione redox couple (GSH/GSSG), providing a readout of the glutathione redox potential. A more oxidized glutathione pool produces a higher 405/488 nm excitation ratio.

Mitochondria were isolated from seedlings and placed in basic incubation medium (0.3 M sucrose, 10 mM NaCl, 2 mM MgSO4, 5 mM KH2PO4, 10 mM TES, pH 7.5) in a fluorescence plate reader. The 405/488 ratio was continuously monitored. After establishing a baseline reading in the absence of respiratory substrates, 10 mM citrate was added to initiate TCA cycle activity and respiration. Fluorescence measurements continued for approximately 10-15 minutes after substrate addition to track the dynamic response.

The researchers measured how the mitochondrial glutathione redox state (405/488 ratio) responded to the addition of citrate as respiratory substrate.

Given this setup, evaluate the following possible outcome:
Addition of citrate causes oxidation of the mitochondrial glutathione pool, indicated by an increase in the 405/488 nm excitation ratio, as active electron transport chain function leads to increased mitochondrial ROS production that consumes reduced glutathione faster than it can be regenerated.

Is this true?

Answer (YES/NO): NO